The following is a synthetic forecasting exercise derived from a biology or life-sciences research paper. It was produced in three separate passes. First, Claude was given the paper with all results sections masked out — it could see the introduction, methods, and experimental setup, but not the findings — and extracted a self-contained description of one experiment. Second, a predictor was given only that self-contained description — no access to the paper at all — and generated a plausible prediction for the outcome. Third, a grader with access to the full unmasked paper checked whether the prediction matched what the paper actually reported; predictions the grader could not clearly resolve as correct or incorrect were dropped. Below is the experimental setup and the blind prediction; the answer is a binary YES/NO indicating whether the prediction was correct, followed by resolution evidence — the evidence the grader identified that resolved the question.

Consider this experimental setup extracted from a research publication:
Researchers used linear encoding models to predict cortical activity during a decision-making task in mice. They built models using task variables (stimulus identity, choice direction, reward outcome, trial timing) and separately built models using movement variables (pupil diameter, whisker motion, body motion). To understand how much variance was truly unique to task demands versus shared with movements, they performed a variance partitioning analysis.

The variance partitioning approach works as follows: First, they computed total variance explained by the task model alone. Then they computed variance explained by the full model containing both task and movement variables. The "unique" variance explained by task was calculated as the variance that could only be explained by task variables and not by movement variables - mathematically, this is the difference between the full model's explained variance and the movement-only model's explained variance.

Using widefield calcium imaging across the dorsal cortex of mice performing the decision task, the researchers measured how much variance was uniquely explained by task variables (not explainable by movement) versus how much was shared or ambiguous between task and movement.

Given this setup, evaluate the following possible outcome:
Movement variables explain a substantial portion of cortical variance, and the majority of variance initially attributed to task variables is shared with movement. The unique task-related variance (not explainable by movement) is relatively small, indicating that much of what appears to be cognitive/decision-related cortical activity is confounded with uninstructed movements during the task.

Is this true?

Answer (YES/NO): YES